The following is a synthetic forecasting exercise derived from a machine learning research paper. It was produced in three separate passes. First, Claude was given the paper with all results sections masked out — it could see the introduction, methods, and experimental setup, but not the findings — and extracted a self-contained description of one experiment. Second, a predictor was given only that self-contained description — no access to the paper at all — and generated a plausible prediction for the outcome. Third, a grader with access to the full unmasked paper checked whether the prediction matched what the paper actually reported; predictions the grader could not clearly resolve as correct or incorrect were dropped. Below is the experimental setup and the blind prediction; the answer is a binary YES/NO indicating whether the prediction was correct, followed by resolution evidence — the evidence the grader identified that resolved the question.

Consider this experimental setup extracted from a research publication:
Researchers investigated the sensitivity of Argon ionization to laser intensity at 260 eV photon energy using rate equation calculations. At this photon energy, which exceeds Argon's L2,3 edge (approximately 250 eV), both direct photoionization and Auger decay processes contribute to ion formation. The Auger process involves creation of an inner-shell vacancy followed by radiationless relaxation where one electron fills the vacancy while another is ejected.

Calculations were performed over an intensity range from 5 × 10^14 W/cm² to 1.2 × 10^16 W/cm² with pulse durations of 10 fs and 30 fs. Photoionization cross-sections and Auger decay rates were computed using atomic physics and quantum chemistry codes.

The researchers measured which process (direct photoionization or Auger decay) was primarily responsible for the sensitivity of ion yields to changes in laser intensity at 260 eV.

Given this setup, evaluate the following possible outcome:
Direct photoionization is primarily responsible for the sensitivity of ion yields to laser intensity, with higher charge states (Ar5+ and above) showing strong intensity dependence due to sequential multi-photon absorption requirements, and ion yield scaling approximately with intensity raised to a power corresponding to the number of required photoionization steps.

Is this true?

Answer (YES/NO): NO